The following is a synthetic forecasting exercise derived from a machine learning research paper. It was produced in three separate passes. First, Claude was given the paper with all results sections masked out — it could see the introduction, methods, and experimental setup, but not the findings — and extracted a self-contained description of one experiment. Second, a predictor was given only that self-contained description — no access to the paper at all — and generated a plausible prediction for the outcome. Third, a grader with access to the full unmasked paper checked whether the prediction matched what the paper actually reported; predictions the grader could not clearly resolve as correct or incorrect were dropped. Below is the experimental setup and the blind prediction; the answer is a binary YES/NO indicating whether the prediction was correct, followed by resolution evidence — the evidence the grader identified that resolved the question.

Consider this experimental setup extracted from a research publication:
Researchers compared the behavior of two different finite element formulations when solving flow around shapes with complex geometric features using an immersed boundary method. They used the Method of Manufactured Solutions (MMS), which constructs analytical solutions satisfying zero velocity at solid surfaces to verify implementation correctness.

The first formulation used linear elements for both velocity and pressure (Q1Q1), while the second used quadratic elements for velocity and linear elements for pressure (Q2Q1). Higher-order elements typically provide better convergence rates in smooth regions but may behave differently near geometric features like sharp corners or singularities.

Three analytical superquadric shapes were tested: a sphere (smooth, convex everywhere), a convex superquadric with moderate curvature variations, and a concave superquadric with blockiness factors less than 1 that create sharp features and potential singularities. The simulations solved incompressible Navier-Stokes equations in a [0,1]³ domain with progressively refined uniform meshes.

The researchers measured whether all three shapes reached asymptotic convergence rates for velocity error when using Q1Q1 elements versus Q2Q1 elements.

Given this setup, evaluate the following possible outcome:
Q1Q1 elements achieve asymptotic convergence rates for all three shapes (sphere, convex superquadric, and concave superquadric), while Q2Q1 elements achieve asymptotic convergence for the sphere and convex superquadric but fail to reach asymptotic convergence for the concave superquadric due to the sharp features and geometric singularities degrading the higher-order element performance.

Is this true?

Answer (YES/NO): YES